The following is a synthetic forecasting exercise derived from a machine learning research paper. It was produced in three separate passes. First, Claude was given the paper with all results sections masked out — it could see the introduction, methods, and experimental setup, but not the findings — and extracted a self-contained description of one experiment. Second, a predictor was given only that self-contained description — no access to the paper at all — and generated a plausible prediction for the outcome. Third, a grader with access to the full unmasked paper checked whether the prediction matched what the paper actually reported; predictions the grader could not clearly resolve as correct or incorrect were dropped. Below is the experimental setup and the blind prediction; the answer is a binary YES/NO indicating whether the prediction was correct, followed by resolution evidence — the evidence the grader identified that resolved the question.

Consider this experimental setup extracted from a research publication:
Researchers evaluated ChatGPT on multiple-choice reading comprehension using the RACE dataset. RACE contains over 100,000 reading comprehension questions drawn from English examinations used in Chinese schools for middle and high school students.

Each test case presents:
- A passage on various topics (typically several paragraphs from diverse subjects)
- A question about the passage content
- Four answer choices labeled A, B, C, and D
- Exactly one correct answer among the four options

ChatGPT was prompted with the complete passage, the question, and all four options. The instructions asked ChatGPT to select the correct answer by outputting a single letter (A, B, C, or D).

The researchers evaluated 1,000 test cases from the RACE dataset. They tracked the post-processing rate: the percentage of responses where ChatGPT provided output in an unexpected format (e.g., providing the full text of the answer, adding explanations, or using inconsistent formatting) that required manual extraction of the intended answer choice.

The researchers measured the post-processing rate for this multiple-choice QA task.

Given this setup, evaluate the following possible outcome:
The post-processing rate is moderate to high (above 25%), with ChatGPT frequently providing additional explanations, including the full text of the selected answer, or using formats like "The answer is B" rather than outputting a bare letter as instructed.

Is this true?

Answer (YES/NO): NO